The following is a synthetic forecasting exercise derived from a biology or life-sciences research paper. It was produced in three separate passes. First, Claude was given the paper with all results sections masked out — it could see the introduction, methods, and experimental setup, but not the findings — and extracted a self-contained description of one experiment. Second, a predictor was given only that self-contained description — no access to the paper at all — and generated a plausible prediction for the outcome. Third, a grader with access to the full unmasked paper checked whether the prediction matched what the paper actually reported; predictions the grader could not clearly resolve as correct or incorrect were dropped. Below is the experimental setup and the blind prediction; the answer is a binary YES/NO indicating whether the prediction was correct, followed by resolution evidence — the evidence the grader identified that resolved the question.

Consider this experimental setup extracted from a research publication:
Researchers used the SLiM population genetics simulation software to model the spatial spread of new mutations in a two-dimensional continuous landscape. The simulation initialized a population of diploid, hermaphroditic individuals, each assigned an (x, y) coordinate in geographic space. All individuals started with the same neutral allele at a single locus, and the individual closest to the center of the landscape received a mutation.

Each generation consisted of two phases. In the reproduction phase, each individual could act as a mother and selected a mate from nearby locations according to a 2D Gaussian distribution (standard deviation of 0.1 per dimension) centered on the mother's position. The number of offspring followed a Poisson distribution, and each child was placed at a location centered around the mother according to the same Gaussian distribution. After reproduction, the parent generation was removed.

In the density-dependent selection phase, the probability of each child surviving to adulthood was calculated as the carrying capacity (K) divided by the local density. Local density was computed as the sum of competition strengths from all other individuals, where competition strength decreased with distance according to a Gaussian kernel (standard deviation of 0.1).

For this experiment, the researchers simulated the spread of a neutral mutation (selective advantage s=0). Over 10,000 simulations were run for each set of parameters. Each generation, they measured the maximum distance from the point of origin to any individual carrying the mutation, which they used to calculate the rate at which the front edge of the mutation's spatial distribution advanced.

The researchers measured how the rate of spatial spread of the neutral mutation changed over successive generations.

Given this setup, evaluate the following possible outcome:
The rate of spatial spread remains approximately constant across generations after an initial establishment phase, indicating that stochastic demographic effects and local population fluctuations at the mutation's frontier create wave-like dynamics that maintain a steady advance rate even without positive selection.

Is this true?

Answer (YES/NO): NO